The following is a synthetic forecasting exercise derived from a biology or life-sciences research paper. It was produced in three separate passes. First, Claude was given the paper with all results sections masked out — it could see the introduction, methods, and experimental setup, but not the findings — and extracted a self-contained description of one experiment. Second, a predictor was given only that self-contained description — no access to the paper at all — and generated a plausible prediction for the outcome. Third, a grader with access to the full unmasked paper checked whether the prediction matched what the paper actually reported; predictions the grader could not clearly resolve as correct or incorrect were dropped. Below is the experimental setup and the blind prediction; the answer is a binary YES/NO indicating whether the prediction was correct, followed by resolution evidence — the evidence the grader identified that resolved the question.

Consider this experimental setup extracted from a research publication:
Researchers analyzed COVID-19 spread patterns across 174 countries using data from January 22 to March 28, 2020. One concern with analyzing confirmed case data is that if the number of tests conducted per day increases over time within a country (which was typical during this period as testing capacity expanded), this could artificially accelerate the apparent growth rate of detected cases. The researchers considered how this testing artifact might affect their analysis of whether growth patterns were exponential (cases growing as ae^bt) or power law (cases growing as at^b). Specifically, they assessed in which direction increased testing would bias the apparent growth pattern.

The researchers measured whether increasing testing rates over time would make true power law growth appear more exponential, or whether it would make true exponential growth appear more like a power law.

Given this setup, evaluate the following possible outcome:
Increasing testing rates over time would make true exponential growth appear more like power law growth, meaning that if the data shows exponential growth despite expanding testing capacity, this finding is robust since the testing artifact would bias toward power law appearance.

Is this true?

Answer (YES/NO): NO